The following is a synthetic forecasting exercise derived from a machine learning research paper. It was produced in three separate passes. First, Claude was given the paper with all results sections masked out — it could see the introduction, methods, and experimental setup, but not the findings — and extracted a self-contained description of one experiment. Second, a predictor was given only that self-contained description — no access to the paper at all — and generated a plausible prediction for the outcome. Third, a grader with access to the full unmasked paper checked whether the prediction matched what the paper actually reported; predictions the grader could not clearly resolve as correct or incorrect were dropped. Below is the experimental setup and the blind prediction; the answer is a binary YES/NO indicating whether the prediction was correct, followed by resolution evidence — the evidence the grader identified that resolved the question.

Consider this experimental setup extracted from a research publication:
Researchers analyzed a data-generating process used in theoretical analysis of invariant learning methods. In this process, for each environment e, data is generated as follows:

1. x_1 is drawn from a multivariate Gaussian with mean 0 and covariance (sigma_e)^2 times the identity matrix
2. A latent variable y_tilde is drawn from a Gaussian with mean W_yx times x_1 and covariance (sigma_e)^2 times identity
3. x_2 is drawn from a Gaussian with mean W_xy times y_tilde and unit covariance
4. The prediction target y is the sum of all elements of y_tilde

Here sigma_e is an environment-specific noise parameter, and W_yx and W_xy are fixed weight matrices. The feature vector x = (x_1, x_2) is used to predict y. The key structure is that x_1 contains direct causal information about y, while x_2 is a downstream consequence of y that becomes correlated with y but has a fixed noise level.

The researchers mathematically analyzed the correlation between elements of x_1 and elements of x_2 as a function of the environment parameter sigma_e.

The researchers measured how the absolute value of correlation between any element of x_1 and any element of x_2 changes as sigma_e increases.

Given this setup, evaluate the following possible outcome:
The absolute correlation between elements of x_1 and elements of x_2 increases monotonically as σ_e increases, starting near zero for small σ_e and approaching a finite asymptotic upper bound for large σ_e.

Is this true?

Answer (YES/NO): YES